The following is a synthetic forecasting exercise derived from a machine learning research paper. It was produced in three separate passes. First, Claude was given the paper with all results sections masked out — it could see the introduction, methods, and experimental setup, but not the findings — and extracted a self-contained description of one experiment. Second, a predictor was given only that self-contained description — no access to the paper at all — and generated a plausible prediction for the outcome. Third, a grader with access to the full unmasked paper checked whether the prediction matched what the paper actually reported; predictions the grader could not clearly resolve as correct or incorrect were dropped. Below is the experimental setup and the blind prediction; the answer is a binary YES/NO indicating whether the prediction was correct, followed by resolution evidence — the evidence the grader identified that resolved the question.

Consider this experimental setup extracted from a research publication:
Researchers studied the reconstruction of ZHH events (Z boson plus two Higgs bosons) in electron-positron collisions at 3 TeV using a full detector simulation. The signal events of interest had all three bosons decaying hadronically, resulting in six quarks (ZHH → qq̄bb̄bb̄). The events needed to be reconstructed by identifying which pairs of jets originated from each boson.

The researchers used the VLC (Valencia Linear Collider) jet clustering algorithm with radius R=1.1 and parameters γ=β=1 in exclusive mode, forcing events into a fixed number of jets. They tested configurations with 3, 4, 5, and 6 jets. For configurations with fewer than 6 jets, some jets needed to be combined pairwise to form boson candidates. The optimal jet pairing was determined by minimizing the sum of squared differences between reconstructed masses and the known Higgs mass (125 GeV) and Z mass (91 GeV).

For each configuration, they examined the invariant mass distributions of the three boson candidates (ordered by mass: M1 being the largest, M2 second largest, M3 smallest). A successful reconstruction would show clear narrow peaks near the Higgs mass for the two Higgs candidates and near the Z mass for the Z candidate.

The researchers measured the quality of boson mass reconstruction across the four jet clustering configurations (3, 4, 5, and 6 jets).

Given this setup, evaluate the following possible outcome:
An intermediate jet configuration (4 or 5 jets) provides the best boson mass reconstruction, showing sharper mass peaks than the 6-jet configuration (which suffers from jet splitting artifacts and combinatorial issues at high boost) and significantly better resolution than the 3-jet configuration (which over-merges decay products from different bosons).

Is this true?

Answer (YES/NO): NO